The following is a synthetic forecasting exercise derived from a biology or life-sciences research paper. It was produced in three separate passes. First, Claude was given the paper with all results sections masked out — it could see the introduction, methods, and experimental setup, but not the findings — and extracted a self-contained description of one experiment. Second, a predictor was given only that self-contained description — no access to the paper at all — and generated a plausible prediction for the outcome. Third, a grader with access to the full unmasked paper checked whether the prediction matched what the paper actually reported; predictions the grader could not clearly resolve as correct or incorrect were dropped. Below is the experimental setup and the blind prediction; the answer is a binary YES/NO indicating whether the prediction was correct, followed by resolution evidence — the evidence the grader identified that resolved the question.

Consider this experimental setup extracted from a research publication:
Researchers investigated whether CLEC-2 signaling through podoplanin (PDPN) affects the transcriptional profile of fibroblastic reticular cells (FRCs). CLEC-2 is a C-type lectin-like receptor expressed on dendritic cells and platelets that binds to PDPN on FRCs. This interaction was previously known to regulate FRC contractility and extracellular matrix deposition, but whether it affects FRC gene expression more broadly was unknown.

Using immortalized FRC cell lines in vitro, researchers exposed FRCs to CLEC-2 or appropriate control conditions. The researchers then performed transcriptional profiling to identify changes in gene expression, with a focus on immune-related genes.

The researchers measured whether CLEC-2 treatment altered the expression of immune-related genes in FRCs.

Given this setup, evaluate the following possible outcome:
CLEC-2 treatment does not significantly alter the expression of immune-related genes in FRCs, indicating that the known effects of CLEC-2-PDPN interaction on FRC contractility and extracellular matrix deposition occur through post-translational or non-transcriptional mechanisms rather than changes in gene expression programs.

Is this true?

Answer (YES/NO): NO